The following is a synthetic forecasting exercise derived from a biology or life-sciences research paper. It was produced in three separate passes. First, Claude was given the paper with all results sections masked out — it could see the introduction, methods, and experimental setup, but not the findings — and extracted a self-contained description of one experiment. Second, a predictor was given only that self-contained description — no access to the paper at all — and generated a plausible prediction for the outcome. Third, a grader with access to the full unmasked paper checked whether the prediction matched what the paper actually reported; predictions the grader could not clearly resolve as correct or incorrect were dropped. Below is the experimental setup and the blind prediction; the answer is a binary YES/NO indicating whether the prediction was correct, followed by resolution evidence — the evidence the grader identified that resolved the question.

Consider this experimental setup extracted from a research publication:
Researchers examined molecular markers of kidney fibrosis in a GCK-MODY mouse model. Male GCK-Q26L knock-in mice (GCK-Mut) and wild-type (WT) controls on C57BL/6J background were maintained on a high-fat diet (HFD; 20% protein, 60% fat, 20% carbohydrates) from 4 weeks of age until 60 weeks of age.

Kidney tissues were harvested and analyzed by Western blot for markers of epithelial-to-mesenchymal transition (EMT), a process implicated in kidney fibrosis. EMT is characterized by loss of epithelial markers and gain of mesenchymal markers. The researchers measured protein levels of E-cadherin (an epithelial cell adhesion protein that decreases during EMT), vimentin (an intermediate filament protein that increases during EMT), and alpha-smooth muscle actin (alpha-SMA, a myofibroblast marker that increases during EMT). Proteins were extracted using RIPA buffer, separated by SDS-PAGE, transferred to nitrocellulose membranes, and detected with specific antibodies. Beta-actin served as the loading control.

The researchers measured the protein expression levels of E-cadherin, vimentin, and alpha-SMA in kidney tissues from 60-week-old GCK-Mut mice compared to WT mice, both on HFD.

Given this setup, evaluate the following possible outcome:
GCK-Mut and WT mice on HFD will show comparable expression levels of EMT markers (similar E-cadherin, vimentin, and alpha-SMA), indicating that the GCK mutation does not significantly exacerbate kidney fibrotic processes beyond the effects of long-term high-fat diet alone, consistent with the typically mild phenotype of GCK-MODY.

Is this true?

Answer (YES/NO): NO